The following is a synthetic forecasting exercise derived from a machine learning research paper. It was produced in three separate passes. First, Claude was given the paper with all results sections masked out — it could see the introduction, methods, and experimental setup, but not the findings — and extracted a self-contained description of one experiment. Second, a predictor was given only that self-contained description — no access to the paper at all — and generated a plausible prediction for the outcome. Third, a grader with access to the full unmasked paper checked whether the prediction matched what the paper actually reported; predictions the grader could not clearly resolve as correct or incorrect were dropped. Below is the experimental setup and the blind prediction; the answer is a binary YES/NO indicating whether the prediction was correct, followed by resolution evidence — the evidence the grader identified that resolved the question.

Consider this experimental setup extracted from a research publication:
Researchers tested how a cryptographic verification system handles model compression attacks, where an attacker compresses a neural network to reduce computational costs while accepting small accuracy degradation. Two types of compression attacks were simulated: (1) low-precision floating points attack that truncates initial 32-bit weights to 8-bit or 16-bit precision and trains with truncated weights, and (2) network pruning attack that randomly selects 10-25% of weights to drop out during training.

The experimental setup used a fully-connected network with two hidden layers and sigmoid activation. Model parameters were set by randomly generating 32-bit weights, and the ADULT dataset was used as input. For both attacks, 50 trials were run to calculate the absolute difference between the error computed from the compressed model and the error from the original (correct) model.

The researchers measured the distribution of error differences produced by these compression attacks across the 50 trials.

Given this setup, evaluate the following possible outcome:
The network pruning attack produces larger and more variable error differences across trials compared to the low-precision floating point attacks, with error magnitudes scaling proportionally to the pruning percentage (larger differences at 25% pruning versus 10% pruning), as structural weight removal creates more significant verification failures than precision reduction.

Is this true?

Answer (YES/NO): NO